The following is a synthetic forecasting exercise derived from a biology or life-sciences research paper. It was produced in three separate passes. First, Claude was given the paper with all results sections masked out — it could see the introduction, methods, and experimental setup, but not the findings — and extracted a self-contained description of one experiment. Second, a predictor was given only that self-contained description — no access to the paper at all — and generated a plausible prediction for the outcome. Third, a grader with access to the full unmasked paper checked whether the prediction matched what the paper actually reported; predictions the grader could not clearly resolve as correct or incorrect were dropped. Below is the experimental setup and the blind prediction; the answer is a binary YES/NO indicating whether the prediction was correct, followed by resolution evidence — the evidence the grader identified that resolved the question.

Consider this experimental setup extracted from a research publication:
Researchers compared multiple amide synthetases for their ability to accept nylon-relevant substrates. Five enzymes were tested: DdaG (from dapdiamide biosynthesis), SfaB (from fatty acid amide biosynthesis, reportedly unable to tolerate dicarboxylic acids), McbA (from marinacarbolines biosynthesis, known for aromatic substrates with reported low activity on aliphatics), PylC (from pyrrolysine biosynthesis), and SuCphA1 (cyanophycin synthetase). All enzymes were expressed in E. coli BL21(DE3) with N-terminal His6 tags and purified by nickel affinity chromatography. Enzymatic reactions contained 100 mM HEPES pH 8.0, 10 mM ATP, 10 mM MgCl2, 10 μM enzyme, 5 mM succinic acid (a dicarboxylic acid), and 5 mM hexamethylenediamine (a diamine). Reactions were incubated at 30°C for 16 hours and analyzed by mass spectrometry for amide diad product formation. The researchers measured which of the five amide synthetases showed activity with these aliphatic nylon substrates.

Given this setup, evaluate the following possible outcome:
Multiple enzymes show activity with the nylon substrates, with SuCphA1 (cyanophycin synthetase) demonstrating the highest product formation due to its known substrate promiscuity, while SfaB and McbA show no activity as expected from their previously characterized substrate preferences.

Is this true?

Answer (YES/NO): NO